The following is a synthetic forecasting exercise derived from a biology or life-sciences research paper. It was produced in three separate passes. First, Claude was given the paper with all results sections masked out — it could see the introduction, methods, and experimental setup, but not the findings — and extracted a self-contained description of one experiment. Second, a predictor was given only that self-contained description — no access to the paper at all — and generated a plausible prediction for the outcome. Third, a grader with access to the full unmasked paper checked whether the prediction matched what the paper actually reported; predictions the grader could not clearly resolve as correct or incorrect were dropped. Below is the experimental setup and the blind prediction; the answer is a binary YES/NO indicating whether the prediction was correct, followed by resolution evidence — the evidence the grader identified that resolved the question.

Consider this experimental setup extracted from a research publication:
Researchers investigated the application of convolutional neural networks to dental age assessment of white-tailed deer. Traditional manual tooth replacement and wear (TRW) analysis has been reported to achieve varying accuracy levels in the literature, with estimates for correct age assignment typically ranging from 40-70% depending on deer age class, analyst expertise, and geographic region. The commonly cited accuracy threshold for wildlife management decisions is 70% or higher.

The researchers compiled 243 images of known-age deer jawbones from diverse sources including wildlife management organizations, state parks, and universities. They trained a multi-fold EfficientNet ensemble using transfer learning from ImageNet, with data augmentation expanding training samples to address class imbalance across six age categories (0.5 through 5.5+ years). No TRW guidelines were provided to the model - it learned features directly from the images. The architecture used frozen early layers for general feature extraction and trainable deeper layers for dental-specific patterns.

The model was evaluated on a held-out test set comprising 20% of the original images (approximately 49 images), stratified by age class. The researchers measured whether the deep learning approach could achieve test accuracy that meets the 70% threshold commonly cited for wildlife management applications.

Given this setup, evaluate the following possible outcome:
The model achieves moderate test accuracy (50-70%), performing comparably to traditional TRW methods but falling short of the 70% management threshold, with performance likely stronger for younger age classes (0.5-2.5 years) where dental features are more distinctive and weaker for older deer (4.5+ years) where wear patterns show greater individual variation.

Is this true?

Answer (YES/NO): NO